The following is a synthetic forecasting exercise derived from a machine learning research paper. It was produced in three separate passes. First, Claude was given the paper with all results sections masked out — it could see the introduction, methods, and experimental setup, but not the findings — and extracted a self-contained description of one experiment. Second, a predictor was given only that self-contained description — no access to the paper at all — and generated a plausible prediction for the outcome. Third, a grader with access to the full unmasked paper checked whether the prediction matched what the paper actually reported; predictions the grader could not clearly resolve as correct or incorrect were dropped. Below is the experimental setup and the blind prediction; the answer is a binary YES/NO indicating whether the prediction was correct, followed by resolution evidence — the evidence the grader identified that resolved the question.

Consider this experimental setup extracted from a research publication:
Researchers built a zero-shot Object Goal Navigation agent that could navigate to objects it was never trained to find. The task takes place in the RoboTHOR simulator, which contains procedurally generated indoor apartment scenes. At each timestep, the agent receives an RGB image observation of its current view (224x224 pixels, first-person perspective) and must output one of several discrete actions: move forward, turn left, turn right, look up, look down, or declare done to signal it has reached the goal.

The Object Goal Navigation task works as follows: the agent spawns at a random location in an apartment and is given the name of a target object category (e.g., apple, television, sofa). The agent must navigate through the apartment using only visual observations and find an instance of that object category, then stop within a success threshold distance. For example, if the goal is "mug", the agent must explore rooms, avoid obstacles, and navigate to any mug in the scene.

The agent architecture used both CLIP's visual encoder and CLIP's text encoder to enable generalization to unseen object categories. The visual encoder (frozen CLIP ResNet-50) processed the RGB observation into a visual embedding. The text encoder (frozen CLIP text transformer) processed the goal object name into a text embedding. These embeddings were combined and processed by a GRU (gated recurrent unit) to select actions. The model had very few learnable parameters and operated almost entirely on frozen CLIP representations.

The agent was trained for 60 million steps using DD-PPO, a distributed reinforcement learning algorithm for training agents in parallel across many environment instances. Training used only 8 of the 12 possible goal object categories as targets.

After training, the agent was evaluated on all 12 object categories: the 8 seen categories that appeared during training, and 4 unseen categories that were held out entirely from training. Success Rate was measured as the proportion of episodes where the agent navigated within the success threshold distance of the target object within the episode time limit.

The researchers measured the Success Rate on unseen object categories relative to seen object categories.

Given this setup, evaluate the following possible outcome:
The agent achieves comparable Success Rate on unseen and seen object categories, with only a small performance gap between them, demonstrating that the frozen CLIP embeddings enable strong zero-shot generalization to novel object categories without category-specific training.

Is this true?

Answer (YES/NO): NO